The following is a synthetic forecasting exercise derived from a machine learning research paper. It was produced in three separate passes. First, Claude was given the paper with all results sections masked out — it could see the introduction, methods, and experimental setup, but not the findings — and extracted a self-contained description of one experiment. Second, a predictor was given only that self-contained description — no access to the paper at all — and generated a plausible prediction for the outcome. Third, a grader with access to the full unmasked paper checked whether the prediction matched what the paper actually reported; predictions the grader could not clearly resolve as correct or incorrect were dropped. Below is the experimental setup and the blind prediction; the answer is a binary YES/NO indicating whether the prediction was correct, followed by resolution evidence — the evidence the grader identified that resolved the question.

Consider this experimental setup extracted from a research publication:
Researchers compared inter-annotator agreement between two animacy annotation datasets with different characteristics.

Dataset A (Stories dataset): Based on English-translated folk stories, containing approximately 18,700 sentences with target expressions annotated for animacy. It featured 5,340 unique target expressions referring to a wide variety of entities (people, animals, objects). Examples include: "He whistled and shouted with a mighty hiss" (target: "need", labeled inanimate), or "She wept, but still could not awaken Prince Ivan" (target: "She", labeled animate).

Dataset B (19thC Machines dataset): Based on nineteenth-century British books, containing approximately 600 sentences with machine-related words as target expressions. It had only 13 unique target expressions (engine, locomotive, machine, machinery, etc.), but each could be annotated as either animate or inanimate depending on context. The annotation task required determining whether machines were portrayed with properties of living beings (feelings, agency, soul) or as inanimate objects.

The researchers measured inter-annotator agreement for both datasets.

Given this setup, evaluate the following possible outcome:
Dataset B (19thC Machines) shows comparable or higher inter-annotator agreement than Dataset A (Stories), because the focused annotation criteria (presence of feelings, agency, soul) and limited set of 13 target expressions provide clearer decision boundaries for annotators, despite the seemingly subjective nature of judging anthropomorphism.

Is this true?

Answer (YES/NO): NO